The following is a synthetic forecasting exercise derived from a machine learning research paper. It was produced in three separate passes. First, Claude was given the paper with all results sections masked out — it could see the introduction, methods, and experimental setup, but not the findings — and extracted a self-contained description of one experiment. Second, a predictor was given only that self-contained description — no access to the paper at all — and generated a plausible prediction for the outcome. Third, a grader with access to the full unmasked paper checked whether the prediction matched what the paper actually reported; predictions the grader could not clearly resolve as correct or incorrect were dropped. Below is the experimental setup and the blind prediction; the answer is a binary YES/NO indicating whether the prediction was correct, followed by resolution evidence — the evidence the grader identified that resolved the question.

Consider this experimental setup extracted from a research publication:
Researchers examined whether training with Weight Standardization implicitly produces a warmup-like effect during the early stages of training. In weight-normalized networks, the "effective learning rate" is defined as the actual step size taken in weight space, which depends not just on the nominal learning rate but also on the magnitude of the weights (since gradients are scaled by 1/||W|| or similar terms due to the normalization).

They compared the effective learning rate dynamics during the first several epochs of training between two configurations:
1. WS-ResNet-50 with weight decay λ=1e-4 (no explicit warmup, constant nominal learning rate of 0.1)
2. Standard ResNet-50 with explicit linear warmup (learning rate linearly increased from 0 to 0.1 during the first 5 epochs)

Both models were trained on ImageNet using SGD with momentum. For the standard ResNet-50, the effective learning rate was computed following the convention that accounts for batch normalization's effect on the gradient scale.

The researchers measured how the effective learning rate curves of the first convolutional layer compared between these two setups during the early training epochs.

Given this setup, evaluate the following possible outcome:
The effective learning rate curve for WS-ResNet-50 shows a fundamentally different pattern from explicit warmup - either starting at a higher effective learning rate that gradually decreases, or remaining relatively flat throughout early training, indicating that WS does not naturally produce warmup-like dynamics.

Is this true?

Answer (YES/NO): NO